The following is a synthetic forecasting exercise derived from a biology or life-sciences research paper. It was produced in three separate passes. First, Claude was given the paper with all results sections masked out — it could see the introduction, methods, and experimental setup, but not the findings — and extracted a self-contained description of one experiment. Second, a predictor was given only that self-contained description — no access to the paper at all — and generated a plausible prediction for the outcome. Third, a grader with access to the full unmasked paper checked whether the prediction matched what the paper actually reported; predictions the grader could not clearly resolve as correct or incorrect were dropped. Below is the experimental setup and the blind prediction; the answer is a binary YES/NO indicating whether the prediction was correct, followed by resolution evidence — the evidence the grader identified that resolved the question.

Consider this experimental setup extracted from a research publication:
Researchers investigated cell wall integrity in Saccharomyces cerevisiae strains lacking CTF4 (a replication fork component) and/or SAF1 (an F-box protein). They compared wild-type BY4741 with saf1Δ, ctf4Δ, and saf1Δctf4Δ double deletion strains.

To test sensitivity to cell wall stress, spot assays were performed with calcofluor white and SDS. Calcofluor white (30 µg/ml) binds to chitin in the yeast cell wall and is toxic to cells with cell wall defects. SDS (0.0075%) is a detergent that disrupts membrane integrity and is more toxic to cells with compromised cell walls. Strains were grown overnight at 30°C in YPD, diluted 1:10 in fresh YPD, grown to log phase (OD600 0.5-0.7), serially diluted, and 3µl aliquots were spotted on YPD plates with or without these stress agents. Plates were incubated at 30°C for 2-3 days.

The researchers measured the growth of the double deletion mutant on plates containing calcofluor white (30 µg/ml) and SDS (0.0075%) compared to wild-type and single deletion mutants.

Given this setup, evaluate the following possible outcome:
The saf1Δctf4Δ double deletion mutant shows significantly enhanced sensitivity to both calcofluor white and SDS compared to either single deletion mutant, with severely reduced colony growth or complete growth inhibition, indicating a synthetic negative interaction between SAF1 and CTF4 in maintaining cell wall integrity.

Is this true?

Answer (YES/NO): NO